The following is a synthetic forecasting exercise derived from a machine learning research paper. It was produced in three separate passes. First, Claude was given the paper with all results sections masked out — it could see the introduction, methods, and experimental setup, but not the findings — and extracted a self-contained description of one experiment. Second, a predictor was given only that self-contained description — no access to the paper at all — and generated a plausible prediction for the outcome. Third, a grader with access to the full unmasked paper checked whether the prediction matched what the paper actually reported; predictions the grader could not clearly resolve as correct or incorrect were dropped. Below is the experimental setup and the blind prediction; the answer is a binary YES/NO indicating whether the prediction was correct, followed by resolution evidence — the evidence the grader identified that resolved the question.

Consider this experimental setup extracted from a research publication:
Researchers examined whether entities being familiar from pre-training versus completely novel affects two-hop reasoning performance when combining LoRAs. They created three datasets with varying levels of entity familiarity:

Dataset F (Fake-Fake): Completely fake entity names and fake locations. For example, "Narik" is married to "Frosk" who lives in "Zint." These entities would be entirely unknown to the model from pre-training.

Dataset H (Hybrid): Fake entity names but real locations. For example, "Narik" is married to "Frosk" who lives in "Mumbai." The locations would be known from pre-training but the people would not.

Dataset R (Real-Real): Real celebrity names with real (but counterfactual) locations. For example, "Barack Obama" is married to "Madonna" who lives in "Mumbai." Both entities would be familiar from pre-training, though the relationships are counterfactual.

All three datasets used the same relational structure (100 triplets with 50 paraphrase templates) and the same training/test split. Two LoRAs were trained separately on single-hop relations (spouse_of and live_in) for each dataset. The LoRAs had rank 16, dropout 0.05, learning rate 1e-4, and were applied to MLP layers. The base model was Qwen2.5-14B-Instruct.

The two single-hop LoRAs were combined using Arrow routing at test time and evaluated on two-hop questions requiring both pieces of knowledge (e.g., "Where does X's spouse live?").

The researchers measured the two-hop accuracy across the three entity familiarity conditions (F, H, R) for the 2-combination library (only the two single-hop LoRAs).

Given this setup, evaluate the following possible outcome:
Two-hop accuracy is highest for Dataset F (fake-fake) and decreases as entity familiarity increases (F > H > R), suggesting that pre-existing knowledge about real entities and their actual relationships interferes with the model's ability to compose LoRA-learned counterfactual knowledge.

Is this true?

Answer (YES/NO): NO